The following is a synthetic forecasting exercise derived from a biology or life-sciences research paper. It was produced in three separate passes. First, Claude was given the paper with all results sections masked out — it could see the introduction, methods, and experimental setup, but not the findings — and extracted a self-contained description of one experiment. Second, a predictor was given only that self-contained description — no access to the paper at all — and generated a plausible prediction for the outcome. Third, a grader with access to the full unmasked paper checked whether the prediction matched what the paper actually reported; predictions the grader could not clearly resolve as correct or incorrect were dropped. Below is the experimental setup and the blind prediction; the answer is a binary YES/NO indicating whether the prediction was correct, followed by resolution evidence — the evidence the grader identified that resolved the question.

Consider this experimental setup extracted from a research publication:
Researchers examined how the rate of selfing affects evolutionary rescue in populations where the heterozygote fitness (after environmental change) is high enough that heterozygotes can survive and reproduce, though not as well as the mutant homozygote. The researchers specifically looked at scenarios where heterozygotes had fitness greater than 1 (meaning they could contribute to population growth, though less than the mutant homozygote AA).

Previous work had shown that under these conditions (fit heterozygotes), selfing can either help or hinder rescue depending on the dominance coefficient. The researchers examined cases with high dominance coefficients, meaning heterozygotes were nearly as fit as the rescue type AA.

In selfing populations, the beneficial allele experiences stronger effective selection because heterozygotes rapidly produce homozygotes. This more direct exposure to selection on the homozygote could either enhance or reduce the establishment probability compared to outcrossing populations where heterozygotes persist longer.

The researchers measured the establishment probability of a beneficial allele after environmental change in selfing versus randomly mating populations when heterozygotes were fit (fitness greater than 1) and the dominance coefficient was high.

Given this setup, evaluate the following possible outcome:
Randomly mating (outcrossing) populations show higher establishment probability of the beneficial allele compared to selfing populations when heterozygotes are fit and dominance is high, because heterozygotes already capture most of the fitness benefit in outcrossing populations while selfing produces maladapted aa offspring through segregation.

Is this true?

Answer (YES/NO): YES